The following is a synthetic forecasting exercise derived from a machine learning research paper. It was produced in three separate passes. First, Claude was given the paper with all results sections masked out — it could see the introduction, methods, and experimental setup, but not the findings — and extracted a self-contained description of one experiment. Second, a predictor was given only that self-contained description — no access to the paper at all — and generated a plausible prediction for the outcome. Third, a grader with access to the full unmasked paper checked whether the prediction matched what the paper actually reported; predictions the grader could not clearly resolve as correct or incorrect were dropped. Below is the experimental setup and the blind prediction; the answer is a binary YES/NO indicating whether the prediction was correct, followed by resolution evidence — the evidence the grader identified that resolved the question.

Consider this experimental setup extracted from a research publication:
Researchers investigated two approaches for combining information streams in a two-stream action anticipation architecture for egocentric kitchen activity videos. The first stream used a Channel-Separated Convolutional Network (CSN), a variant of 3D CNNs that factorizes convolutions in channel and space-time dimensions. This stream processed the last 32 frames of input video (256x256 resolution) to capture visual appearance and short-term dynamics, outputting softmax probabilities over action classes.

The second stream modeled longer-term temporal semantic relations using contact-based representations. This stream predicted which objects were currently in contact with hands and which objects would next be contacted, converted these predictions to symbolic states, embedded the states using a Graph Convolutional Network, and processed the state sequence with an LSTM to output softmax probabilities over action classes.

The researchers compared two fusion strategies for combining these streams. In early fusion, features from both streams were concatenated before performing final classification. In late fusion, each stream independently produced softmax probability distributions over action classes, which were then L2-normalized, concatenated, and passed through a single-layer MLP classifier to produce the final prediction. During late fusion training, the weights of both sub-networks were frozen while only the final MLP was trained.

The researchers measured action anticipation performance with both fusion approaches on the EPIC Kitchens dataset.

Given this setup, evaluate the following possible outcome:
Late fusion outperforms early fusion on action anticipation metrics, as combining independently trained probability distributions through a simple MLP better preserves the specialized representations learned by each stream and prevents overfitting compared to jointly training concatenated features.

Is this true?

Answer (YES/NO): YES